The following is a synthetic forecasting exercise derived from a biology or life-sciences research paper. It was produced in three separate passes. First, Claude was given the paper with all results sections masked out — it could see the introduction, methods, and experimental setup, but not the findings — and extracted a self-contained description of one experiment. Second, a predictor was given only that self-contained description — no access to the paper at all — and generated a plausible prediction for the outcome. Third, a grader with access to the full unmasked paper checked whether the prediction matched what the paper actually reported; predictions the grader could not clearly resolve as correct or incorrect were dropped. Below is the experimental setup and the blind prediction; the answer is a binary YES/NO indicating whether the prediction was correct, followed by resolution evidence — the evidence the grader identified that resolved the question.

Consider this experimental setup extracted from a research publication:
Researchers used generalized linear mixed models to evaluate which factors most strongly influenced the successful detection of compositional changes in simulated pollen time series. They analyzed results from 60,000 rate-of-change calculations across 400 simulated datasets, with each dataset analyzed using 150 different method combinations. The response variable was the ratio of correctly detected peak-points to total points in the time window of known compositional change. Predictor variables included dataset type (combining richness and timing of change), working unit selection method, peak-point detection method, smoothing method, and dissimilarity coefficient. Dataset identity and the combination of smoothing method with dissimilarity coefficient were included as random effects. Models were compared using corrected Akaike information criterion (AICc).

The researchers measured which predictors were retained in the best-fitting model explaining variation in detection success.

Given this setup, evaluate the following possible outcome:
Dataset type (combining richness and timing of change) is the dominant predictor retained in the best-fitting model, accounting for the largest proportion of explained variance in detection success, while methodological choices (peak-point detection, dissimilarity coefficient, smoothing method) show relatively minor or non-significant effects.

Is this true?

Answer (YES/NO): NO